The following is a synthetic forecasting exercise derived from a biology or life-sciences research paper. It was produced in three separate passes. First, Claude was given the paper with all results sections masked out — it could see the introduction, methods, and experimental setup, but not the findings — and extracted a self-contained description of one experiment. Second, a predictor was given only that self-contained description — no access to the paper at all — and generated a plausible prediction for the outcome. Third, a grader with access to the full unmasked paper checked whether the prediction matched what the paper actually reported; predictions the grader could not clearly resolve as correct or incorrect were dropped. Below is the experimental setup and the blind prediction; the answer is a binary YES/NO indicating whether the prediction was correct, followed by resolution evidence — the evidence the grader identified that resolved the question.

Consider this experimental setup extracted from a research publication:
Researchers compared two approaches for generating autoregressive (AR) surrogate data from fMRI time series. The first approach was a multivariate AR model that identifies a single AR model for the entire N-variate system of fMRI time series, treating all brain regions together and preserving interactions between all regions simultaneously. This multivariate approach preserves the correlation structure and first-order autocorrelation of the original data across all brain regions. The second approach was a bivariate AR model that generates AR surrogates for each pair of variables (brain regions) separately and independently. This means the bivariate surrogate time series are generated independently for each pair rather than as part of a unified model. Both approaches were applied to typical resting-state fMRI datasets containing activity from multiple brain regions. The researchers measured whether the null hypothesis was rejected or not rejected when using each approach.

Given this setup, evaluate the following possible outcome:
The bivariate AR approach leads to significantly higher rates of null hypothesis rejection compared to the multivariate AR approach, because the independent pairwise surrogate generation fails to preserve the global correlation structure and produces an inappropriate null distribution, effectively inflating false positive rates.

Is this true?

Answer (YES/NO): YES